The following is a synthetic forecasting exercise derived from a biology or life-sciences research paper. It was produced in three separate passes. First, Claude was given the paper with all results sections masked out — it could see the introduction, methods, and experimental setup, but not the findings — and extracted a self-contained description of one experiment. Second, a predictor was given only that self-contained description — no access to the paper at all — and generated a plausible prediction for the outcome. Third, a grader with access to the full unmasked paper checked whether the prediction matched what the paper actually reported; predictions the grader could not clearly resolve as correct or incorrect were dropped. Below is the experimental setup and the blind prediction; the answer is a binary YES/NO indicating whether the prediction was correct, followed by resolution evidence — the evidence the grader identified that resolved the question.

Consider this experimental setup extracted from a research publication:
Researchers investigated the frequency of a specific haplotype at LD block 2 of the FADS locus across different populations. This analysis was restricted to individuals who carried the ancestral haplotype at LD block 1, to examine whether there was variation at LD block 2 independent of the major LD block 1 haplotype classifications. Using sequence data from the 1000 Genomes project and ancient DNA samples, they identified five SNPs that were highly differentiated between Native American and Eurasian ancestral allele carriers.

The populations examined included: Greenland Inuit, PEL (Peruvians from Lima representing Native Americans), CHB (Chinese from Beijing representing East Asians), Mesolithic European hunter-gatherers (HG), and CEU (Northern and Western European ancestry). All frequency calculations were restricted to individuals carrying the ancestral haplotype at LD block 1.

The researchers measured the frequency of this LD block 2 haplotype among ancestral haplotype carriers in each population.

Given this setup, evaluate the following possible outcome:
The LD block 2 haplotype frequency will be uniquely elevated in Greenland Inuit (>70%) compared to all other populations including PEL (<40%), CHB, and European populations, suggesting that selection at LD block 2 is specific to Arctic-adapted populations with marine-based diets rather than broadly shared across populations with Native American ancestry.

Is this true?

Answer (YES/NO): NO